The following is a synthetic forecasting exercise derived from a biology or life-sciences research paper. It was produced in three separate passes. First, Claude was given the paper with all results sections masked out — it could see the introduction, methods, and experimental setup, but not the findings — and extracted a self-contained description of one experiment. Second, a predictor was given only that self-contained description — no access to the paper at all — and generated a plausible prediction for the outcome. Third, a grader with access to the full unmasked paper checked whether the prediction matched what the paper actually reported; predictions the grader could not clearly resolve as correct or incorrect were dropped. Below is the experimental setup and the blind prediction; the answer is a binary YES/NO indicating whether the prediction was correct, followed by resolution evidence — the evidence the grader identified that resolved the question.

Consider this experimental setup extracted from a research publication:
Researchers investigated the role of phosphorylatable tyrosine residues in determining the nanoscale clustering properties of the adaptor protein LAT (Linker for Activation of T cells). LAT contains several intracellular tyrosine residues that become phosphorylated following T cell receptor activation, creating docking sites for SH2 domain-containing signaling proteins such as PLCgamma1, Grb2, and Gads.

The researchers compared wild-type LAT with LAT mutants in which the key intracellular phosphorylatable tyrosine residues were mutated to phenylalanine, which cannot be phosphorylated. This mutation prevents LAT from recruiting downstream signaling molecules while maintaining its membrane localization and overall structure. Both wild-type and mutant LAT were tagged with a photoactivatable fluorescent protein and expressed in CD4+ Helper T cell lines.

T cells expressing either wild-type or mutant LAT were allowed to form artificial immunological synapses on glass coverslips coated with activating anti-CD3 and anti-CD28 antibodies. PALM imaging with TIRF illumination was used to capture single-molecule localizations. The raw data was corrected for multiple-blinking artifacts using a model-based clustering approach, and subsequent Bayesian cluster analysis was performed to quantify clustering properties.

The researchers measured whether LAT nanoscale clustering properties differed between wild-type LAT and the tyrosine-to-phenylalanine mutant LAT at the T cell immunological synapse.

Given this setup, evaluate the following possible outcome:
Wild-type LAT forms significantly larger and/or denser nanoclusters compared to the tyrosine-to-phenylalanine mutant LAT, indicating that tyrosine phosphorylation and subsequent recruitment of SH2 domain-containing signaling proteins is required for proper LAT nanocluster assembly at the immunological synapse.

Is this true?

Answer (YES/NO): NO